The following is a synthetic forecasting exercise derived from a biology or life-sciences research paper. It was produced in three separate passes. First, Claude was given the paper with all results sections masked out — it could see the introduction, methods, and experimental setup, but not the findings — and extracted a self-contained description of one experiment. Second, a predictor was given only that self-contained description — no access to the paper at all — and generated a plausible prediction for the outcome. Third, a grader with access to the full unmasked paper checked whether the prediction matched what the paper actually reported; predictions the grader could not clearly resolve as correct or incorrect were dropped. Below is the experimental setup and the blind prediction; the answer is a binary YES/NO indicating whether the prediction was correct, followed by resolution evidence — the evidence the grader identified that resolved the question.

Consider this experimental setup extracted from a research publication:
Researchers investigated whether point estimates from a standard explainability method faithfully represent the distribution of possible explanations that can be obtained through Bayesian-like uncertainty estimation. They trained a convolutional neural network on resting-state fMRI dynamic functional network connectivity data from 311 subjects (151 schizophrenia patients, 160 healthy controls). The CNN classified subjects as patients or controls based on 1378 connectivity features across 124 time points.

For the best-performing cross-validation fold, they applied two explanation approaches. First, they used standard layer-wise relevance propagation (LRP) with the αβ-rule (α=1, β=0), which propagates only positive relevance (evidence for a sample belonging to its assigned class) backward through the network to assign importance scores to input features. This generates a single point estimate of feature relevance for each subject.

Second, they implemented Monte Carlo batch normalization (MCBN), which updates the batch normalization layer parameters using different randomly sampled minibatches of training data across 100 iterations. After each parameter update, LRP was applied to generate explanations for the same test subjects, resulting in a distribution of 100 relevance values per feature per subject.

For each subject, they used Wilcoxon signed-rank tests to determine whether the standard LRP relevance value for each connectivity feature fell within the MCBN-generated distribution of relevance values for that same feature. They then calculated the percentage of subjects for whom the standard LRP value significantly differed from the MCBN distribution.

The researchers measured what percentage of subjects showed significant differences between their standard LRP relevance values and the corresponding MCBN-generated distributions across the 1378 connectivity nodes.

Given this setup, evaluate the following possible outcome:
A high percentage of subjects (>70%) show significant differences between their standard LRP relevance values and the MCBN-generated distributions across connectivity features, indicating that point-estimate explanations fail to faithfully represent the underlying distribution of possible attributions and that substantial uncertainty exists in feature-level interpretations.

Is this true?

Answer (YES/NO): NO